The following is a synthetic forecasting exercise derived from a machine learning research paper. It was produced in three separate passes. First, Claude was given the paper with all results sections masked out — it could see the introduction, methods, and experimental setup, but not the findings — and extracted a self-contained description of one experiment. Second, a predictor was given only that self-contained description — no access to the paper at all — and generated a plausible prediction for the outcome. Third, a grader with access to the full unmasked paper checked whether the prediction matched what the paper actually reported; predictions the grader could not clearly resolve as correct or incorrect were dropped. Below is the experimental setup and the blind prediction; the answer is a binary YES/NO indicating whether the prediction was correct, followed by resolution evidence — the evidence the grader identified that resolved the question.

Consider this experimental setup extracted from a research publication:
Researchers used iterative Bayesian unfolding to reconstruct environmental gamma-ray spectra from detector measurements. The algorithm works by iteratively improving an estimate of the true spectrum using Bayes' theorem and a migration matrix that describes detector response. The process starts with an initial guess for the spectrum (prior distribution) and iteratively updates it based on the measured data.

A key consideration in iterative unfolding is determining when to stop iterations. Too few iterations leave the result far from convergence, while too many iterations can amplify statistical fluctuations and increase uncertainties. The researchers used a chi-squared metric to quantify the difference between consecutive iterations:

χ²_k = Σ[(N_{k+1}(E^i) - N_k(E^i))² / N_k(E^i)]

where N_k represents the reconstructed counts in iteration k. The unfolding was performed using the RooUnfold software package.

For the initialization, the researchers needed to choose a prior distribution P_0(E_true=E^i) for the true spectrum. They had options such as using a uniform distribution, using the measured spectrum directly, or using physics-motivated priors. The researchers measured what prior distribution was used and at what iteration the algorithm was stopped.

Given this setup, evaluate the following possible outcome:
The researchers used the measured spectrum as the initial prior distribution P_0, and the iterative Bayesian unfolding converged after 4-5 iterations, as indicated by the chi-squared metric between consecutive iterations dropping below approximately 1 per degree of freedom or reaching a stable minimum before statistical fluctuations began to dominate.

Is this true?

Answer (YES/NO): NO